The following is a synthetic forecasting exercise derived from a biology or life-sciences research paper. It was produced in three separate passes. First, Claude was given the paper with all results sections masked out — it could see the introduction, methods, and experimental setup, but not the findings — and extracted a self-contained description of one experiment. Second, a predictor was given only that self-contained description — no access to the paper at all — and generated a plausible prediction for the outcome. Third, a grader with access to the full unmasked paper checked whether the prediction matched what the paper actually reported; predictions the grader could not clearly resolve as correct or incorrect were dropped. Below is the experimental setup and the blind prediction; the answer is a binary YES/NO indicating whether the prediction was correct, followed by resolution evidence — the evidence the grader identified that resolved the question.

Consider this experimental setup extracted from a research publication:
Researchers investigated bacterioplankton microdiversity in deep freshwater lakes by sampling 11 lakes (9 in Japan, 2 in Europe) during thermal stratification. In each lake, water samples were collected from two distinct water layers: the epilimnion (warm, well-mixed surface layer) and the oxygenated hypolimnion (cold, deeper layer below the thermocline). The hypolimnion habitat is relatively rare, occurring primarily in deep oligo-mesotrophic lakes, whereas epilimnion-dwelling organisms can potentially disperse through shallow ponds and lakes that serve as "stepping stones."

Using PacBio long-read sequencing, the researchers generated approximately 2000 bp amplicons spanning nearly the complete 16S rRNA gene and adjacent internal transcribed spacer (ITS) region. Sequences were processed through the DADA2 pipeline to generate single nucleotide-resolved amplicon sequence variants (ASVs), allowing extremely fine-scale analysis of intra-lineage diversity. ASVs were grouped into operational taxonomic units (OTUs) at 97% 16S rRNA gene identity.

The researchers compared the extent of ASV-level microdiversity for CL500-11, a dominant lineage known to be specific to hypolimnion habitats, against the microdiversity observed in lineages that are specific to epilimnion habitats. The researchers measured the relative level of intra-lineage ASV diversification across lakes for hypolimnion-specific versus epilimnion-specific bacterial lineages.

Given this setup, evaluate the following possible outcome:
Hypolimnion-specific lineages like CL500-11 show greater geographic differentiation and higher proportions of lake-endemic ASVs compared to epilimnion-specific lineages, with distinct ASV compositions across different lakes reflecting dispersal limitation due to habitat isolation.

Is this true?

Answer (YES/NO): NO